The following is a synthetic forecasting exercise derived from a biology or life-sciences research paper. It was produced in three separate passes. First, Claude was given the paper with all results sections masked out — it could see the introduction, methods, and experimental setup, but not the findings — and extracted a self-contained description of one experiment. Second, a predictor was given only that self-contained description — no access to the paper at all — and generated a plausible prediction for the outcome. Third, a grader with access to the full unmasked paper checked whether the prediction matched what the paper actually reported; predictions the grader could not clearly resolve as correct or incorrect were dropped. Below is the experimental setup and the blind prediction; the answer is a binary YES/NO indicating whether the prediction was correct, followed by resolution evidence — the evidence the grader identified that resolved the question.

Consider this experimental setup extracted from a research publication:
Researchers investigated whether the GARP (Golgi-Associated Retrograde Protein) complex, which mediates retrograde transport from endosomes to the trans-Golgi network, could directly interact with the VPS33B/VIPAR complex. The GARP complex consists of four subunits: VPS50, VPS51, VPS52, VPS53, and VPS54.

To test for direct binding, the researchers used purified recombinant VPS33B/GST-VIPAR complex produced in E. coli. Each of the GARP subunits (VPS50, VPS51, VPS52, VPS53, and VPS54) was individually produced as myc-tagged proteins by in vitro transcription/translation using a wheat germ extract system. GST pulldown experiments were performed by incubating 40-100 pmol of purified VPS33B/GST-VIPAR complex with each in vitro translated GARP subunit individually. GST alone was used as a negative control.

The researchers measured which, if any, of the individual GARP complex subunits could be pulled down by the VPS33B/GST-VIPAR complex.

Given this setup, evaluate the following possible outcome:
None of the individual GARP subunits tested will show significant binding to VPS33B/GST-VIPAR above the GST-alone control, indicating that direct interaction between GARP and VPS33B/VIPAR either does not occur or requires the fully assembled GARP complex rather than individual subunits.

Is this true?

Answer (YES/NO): YES